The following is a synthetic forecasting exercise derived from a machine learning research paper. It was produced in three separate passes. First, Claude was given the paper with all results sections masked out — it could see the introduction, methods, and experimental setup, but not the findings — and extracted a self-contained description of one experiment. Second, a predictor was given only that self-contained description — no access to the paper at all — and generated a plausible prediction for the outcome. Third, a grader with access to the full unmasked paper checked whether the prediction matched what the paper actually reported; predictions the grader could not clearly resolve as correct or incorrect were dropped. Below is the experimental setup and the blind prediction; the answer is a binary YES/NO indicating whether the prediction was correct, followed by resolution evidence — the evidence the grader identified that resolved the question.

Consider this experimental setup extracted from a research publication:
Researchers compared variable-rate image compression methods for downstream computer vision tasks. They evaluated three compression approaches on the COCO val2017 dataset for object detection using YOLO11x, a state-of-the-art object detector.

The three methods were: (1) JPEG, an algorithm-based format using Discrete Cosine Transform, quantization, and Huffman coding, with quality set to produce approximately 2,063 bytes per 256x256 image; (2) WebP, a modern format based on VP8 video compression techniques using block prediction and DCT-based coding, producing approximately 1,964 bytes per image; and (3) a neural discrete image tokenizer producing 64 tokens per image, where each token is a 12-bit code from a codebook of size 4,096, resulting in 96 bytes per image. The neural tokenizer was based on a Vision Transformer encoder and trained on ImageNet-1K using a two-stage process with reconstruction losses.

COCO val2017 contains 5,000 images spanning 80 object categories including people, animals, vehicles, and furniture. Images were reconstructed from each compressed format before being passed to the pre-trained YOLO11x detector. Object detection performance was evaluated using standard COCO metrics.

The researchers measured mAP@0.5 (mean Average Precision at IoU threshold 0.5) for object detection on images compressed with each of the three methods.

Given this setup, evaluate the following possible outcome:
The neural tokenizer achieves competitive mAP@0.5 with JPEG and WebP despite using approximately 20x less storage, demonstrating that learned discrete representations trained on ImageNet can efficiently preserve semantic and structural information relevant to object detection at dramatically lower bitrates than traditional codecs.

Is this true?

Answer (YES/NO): YES